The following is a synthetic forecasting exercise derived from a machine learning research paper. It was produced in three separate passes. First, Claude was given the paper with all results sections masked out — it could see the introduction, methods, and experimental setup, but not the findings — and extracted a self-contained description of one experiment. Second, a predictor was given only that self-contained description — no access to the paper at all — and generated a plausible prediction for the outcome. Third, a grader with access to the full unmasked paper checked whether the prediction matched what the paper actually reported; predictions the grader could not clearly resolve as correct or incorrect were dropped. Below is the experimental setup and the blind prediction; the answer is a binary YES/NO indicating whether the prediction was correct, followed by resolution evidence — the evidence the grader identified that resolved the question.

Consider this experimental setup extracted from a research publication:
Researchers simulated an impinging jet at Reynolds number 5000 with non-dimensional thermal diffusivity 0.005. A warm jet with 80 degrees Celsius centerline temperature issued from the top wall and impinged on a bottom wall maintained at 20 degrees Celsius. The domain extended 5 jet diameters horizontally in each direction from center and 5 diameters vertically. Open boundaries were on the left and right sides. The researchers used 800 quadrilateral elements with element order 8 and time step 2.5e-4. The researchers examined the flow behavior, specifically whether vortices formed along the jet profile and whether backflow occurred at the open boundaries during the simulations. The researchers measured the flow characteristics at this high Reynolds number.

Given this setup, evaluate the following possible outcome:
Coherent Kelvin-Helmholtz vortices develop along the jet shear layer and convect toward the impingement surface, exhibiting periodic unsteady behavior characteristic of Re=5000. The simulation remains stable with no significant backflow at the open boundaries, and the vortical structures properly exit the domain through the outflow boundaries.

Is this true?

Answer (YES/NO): NO